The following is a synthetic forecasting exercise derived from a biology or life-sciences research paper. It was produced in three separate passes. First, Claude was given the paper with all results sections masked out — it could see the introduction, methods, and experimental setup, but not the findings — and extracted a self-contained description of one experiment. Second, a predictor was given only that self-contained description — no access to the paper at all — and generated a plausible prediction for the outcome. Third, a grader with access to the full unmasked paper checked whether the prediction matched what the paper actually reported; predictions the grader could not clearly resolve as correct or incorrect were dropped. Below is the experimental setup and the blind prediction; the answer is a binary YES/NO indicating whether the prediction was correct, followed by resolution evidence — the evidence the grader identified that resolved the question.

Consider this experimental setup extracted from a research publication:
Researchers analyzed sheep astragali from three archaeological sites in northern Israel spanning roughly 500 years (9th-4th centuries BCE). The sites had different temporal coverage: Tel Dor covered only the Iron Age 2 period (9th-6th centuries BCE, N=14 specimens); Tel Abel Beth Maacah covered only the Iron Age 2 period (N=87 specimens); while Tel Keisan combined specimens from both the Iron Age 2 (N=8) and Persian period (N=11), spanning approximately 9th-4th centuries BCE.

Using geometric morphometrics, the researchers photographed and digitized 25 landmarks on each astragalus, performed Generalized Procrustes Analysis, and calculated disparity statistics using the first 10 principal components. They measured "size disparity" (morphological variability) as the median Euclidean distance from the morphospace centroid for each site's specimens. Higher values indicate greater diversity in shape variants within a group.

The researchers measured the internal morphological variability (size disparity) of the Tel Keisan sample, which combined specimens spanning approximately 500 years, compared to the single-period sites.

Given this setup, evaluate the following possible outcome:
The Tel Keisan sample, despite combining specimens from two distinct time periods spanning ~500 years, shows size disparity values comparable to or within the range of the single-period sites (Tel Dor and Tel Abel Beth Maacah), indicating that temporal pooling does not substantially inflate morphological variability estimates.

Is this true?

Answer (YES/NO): YES